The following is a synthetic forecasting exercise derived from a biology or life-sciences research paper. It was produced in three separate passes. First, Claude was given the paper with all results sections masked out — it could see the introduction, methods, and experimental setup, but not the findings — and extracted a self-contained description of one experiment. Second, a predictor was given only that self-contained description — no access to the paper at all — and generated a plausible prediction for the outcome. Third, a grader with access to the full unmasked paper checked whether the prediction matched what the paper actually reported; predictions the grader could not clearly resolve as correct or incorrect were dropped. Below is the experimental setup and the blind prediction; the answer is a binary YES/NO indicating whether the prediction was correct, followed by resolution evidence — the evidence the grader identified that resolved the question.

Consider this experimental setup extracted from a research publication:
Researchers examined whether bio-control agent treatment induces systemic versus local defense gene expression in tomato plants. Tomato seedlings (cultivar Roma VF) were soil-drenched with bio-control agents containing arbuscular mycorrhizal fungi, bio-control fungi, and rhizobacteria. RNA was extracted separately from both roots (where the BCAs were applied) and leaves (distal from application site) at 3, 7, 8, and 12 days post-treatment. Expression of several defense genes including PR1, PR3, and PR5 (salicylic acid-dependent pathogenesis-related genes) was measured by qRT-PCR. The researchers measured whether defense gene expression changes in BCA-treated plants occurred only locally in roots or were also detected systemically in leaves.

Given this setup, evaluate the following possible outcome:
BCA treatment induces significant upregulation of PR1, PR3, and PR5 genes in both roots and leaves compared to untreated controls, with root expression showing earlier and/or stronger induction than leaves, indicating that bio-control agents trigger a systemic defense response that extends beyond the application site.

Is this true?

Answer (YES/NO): NO